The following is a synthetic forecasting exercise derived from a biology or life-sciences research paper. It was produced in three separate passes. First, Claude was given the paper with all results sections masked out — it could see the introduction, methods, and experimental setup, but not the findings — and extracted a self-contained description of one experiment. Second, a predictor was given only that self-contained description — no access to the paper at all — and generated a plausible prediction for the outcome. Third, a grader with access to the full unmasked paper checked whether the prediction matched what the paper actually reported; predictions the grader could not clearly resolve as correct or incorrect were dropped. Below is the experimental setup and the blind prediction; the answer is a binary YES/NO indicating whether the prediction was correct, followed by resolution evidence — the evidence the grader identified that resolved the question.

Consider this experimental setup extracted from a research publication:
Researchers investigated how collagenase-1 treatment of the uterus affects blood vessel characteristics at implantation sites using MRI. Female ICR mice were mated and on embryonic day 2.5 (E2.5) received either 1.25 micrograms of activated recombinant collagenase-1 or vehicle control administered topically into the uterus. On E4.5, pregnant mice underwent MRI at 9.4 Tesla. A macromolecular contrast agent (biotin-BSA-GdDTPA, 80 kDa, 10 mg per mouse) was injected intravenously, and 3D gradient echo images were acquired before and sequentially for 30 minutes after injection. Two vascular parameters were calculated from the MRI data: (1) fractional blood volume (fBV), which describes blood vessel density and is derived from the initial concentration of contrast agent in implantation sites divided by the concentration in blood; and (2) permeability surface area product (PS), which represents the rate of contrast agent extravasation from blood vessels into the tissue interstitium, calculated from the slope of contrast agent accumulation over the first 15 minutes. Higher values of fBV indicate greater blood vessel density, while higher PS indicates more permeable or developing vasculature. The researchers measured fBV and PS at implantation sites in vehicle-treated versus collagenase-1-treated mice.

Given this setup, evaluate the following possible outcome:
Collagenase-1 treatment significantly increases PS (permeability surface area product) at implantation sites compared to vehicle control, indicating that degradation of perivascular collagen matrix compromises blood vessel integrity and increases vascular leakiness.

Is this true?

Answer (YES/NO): NO